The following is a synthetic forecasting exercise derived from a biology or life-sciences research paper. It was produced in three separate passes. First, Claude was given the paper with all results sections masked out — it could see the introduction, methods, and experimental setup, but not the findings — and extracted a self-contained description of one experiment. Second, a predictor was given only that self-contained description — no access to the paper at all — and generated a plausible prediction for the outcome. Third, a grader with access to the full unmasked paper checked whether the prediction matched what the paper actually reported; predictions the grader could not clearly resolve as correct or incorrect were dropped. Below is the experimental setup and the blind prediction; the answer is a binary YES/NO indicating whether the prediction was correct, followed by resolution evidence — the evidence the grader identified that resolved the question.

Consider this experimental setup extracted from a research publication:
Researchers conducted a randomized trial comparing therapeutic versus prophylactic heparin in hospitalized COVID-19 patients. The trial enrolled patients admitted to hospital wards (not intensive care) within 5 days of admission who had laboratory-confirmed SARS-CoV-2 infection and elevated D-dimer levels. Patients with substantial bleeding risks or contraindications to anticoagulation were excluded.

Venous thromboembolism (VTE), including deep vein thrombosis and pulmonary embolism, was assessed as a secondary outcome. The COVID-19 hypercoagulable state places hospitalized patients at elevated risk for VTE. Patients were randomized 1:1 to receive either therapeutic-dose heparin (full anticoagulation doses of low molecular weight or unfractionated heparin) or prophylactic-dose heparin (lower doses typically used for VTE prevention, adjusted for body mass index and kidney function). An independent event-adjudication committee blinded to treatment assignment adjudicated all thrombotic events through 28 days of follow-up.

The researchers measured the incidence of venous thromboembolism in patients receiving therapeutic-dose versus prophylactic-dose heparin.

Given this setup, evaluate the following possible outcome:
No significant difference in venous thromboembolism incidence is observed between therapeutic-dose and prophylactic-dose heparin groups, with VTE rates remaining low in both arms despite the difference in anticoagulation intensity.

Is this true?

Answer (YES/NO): YES